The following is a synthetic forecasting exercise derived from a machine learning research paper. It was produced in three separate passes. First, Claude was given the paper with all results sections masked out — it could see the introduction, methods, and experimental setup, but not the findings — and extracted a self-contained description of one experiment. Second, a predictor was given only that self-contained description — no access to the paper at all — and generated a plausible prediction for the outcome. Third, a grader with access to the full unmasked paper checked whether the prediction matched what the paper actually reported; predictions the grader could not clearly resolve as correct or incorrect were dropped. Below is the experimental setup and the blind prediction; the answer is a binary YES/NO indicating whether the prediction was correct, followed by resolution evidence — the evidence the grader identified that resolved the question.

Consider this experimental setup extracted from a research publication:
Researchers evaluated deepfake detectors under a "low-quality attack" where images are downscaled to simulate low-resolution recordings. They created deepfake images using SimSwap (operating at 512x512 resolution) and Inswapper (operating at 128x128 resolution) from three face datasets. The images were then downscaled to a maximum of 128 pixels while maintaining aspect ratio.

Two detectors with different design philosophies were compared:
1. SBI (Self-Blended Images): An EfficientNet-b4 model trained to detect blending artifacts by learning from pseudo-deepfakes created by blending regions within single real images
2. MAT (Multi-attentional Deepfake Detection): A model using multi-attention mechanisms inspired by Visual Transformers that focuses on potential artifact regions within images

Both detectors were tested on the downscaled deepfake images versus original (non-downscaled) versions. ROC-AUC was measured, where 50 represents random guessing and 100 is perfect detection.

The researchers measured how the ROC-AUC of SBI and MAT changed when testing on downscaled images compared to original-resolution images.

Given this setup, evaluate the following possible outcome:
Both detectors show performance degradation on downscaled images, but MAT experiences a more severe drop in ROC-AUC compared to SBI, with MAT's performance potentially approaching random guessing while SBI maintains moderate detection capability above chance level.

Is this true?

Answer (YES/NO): NO